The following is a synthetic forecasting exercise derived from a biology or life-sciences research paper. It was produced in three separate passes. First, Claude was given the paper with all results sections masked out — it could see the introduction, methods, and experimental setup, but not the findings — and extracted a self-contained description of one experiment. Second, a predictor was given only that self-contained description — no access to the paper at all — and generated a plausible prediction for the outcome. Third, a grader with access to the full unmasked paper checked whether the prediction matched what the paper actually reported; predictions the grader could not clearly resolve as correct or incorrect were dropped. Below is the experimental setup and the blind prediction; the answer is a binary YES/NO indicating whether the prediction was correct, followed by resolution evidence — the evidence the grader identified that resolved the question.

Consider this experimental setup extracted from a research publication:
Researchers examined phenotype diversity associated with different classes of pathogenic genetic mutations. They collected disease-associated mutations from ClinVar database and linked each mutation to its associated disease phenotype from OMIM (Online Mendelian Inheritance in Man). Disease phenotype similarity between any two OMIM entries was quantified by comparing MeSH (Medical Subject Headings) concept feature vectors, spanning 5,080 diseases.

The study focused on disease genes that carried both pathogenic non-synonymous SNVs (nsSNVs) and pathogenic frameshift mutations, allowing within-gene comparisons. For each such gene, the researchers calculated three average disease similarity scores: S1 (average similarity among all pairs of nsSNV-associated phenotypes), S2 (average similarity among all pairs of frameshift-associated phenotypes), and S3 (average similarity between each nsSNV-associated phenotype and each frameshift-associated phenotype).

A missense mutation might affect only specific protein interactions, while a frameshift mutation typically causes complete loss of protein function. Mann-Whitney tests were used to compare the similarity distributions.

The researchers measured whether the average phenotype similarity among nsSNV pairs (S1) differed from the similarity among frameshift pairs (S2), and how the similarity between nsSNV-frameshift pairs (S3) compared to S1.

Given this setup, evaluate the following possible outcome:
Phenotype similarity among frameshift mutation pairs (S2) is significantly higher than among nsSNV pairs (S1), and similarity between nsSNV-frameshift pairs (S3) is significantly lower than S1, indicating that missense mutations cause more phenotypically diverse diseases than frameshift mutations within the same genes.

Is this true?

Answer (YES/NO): NO